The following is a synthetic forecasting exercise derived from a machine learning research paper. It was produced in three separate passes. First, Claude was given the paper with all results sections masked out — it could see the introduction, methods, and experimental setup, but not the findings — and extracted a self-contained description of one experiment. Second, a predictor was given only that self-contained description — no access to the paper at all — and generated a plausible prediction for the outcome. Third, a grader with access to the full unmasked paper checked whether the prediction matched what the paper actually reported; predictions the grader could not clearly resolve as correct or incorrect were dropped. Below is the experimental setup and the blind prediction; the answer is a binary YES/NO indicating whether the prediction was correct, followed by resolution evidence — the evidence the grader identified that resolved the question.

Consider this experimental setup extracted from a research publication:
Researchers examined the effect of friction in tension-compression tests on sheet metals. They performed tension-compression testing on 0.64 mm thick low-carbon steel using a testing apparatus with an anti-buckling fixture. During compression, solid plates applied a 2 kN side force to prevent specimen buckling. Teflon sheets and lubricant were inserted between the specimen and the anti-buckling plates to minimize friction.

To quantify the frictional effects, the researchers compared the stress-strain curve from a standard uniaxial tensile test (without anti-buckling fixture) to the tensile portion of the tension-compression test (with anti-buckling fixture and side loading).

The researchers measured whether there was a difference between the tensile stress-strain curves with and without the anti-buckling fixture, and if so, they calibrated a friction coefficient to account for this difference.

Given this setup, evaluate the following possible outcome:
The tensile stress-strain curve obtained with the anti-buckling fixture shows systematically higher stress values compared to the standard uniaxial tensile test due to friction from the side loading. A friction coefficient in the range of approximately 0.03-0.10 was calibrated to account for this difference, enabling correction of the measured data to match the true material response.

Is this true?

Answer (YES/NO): YES